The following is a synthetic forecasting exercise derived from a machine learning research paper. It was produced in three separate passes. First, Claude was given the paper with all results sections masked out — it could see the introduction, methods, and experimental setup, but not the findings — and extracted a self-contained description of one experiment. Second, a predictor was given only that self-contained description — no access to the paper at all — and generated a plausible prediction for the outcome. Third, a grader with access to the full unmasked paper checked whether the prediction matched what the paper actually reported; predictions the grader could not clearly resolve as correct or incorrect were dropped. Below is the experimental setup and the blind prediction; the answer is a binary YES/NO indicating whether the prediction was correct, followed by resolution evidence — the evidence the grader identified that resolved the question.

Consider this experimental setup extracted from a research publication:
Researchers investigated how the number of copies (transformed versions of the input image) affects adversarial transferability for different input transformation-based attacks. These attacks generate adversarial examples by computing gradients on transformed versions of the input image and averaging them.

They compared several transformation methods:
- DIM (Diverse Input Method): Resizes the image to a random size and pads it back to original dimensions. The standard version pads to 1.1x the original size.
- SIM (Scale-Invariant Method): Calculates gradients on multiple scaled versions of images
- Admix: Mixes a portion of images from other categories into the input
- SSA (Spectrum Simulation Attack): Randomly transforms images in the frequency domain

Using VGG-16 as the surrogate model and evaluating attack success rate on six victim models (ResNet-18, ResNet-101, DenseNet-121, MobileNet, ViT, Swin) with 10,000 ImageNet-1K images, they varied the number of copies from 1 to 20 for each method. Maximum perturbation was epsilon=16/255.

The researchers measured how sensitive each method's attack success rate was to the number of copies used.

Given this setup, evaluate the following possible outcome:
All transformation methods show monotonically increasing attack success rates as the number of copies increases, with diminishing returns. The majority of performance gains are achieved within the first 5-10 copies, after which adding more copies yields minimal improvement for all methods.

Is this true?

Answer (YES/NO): NO